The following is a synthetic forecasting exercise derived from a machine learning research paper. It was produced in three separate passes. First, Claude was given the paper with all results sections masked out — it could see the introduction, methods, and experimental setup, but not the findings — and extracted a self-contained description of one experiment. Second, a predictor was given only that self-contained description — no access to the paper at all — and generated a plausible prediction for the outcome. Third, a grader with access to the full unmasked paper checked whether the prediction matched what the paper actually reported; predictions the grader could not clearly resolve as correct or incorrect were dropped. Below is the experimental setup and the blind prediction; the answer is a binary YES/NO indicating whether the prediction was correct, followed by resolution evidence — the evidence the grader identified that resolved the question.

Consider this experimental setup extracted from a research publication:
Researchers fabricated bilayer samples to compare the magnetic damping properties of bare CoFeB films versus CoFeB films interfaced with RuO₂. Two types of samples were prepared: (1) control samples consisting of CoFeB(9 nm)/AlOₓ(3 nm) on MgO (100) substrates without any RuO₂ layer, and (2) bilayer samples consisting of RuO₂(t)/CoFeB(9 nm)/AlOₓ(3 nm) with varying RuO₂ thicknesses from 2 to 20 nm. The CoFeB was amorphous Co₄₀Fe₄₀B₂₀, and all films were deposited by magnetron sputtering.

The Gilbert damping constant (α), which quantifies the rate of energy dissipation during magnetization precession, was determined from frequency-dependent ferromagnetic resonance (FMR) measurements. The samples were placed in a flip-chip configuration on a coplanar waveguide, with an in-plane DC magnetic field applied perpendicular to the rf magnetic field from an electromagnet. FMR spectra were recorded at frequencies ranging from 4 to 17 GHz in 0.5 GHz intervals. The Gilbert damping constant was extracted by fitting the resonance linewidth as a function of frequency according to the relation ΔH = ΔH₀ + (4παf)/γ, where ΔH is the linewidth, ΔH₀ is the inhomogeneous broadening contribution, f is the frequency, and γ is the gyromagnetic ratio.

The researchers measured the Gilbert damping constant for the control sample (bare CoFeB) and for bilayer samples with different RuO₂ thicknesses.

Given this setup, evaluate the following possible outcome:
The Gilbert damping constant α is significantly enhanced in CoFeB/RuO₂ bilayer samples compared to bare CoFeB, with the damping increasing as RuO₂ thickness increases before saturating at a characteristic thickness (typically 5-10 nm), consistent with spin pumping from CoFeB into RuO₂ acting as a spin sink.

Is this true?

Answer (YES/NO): YES